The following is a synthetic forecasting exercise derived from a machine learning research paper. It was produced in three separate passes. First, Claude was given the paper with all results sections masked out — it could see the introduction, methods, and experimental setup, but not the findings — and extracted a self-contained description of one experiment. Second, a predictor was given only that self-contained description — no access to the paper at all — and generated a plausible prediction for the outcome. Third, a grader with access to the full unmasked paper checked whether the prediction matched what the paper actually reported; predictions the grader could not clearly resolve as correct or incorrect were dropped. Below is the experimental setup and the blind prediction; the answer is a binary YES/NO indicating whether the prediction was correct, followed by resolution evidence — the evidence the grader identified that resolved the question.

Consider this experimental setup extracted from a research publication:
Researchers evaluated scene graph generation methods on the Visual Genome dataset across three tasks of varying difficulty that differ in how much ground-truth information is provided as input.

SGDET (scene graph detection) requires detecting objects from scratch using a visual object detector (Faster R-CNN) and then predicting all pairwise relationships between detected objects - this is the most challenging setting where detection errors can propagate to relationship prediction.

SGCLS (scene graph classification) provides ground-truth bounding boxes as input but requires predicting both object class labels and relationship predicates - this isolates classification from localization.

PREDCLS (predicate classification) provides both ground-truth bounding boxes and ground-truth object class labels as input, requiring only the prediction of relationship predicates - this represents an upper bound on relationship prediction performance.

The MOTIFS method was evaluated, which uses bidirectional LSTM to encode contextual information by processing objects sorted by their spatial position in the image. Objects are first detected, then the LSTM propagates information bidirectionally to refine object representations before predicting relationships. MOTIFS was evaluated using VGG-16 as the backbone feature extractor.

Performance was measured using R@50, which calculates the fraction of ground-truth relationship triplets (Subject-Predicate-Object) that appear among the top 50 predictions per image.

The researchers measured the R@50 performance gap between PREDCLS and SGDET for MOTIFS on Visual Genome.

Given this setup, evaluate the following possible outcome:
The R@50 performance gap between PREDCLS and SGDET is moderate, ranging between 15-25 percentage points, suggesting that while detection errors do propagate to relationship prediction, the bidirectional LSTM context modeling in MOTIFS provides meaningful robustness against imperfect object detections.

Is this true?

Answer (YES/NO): NO